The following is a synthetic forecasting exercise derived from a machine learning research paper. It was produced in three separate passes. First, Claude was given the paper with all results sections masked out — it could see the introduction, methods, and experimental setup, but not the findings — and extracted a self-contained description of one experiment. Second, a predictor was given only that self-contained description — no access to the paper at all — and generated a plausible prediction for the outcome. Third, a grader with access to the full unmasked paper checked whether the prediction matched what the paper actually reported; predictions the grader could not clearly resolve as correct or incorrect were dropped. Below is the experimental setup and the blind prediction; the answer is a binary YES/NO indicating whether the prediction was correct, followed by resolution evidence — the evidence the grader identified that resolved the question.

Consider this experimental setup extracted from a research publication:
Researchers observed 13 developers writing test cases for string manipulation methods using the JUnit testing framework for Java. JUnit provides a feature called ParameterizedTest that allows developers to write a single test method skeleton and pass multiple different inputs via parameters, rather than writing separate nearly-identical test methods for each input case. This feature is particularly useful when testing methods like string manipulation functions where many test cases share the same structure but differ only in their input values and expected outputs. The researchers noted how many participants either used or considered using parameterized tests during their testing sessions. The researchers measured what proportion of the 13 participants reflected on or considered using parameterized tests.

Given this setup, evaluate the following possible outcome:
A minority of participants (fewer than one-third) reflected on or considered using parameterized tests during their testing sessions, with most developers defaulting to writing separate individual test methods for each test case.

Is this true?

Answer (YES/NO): YES